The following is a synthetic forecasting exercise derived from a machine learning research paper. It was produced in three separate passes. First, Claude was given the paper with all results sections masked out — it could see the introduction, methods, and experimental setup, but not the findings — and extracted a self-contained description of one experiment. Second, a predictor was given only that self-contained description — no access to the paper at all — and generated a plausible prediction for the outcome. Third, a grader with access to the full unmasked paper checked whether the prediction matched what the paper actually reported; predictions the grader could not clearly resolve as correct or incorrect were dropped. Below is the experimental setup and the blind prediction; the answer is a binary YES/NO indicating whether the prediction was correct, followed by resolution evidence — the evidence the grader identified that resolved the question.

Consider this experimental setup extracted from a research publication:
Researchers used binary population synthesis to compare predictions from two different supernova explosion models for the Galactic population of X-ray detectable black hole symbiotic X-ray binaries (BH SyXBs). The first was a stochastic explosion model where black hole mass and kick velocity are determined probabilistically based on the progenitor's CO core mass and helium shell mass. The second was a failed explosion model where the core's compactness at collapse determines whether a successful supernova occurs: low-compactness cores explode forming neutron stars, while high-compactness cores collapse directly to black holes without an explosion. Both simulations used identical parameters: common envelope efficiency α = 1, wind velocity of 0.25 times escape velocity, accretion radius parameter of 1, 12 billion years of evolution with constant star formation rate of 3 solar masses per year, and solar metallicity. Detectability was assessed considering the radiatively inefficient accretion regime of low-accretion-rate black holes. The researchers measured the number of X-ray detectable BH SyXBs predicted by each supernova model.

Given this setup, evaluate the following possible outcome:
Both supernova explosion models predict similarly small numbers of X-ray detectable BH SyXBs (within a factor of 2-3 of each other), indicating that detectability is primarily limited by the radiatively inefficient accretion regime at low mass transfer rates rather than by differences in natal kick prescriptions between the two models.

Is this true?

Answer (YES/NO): NO